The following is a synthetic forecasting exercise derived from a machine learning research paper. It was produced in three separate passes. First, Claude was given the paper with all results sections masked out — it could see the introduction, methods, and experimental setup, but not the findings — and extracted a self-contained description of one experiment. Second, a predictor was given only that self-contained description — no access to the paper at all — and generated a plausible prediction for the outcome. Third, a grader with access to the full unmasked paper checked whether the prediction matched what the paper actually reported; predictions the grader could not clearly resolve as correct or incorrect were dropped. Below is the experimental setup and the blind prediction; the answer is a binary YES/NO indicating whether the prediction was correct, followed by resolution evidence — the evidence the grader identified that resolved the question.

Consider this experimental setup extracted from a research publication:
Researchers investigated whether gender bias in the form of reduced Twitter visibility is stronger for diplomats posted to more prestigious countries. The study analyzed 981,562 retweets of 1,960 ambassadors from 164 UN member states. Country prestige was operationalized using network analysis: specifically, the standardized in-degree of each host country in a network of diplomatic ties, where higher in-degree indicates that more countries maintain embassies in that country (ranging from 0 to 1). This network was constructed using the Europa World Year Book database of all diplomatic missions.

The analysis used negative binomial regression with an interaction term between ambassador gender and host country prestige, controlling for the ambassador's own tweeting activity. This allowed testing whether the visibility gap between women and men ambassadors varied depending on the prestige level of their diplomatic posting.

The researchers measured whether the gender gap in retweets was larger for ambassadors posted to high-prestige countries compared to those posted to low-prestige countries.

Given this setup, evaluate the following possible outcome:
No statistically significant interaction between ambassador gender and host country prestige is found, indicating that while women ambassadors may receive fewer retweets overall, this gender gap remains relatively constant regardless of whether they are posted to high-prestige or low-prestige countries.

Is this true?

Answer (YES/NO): NO